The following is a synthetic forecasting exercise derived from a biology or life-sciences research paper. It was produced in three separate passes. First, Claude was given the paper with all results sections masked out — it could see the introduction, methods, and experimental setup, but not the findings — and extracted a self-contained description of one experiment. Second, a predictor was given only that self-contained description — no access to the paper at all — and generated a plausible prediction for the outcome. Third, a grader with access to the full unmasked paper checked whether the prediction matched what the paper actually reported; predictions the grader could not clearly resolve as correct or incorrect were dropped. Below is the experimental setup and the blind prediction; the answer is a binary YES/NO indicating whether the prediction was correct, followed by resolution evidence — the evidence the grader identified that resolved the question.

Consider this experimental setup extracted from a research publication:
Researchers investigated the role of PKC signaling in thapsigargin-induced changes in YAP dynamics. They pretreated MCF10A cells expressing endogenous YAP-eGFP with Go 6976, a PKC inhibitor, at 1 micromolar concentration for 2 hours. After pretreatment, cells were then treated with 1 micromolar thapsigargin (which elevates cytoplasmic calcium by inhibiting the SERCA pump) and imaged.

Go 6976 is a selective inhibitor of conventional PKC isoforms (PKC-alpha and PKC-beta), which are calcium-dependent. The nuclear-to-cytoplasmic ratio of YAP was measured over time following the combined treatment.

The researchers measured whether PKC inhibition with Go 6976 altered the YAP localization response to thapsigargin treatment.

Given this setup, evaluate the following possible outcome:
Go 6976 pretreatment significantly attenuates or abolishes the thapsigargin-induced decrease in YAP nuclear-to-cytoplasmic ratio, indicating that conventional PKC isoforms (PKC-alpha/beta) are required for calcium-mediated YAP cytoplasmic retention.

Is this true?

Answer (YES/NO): YES